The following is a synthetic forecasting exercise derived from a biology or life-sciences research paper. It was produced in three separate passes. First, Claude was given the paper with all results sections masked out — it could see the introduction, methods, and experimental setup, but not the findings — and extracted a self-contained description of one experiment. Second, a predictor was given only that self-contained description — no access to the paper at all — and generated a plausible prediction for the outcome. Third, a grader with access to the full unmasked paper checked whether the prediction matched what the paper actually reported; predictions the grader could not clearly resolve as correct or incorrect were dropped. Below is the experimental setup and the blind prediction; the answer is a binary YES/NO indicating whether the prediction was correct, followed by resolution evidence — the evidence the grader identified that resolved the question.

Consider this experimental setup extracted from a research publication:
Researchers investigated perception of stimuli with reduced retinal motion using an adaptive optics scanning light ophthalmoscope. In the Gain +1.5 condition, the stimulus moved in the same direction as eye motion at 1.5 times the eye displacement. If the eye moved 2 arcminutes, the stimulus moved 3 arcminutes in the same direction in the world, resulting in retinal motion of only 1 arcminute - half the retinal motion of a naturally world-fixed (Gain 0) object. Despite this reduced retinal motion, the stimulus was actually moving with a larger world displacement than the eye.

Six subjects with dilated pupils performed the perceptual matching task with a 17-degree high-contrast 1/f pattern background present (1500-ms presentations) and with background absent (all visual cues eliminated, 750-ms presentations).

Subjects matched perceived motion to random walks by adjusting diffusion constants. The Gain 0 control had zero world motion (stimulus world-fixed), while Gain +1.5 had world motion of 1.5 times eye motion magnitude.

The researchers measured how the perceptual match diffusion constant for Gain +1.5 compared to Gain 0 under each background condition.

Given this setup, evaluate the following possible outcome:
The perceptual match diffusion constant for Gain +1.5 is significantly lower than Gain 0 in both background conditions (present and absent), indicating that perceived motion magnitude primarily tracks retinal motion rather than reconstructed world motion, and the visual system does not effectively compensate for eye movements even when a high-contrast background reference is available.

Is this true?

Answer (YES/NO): NO